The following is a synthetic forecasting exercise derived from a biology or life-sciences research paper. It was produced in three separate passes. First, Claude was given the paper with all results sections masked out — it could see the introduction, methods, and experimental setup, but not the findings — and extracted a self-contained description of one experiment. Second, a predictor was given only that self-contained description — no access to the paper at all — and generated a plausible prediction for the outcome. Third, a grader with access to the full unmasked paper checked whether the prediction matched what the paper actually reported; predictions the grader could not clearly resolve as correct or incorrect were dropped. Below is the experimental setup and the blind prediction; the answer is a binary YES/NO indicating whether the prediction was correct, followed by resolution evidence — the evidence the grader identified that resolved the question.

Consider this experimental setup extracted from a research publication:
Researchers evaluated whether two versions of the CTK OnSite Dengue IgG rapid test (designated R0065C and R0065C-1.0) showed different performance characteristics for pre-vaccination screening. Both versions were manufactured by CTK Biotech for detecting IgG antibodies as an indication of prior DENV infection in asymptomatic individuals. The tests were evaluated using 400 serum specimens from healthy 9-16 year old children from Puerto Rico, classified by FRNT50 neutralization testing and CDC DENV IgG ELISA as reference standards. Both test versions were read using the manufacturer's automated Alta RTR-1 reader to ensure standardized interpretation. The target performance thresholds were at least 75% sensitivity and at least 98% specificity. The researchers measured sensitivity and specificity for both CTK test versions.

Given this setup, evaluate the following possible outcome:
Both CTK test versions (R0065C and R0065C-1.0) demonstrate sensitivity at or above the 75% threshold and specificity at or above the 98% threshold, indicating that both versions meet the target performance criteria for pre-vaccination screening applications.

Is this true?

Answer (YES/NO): NO